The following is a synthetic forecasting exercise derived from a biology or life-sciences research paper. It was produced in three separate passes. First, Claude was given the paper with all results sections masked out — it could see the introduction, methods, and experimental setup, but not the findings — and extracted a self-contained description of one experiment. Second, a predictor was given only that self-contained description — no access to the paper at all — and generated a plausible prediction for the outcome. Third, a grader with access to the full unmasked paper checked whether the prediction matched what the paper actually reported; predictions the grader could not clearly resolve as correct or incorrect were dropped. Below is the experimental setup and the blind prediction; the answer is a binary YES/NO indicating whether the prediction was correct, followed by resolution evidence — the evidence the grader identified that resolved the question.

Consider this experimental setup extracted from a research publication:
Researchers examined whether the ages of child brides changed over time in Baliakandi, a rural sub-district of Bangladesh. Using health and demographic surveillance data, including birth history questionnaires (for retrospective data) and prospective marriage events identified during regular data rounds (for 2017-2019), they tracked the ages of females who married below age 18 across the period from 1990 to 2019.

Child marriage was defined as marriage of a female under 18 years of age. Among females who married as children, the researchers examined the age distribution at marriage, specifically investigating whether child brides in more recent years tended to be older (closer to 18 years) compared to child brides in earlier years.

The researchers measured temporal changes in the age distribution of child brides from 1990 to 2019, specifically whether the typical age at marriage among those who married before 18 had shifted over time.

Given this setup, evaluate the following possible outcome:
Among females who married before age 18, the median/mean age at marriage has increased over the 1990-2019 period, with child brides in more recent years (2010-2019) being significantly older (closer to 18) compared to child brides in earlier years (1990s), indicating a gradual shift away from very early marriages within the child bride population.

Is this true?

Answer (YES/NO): YES